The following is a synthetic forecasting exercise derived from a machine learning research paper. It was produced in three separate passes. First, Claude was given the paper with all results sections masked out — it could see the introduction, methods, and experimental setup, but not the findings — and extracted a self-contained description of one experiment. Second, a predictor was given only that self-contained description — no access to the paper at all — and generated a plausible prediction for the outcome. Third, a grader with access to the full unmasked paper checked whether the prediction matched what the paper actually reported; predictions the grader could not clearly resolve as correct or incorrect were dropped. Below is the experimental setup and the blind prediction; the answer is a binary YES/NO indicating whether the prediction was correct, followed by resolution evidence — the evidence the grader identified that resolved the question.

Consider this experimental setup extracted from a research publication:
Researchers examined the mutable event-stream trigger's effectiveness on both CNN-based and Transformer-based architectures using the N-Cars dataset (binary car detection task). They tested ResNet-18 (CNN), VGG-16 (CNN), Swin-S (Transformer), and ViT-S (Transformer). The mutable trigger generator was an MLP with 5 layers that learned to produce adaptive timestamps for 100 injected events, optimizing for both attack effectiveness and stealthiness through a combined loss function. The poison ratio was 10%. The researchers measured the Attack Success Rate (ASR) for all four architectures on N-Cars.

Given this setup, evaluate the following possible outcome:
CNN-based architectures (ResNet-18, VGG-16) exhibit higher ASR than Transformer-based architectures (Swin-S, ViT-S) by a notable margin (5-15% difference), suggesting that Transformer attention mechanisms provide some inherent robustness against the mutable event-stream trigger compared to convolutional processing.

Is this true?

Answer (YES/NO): NO